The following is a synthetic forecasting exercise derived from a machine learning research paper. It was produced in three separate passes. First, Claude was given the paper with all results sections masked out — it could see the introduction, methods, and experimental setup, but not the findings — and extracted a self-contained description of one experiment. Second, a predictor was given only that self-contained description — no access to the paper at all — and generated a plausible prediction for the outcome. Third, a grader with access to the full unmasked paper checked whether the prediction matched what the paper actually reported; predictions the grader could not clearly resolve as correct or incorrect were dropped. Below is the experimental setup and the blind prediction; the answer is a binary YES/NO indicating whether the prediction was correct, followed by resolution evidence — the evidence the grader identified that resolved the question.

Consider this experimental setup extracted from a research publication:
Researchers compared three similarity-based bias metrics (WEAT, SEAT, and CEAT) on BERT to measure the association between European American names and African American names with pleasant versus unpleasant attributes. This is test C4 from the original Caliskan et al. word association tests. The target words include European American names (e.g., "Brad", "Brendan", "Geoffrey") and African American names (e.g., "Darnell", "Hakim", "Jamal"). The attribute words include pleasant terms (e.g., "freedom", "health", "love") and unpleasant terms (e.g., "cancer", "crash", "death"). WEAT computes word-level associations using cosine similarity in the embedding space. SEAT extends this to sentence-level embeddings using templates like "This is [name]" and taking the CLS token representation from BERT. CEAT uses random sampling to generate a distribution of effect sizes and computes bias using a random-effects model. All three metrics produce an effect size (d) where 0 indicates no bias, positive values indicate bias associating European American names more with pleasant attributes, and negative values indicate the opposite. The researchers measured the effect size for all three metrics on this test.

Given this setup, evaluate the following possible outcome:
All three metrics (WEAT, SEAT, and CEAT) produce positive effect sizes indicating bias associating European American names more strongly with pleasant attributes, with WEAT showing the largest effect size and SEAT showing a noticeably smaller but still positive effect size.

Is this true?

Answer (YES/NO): YES